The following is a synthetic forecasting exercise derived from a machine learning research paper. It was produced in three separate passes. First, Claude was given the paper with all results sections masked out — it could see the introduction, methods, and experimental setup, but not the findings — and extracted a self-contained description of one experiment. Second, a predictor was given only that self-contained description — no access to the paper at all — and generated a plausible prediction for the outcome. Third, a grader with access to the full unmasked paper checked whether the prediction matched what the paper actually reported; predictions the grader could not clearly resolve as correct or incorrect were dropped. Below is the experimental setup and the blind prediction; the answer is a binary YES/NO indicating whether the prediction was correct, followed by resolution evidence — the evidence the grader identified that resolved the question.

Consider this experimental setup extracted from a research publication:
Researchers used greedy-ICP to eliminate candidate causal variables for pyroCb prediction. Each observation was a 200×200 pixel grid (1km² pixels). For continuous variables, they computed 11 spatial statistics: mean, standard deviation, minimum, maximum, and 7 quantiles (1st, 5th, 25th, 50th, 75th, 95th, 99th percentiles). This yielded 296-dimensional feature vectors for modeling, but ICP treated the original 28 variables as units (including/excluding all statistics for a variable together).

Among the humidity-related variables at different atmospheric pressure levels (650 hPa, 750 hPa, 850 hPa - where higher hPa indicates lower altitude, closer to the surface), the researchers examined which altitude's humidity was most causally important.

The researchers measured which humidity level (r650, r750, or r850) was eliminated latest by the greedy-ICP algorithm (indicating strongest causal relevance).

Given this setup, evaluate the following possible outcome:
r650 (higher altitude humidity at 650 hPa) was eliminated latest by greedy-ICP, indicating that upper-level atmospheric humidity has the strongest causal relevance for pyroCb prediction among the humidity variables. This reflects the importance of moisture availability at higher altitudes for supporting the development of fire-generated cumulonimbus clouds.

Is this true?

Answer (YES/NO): NO